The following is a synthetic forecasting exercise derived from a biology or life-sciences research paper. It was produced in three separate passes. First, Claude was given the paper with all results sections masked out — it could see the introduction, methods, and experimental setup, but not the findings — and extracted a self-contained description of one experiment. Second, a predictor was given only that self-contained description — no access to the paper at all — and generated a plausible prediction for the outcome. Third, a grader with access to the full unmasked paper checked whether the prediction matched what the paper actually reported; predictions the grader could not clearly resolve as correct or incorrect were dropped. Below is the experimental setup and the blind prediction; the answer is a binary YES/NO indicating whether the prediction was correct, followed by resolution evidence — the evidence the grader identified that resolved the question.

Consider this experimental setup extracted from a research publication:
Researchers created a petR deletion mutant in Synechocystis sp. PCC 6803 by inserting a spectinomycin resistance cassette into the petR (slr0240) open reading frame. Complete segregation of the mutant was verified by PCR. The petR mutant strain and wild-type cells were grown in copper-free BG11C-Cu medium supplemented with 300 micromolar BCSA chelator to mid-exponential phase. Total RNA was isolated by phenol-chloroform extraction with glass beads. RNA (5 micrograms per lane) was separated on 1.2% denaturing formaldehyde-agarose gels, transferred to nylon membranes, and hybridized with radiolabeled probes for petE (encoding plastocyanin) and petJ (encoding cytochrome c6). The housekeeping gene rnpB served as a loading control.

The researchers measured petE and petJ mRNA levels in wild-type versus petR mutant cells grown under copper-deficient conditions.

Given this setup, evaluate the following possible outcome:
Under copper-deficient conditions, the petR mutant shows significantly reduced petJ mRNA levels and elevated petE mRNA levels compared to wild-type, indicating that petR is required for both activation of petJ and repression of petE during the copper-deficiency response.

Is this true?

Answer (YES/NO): YES